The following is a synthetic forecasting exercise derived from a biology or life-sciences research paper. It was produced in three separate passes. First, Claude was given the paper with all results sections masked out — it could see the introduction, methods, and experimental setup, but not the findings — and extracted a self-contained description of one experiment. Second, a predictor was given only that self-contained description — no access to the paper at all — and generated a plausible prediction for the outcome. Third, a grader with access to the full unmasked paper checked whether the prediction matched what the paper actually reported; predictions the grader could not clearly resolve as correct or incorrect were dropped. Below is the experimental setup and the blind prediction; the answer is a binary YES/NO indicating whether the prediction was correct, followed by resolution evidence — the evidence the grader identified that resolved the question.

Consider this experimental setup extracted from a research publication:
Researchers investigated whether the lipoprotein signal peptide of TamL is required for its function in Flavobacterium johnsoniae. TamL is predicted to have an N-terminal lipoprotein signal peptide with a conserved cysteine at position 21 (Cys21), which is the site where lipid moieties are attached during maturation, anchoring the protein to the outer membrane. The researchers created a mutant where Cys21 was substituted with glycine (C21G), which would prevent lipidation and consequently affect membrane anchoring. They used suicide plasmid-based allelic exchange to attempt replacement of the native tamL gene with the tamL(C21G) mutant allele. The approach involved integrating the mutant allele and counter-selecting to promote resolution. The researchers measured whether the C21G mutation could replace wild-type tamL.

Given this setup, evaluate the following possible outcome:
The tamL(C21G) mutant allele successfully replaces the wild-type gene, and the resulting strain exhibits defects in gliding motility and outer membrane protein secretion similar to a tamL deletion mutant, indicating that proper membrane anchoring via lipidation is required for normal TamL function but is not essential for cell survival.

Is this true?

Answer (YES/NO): NO